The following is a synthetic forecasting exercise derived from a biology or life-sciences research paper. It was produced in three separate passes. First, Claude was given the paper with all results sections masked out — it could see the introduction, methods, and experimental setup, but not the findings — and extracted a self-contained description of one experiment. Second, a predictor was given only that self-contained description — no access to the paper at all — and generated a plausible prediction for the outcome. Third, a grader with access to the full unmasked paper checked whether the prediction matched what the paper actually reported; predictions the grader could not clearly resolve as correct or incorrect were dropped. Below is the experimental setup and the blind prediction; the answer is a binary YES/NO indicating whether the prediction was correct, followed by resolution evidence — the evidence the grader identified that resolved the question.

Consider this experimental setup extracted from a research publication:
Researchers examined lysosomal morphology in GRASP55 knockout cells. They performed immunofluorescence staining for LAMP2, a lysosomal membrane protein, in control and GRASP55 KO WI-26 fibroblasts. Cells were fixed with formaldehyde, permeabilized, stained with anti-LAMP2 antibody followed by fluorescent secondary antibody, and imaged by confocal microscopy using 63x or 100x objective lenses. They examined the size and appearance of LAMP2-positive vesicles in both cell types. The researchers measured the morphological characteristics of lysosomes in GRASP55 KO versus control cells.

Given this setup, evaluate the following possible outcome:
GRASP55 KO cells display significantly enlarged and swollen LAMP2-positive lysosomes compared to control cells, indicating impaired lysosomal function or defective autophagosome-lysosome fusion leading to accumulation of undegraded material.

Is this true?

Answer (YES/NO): YES